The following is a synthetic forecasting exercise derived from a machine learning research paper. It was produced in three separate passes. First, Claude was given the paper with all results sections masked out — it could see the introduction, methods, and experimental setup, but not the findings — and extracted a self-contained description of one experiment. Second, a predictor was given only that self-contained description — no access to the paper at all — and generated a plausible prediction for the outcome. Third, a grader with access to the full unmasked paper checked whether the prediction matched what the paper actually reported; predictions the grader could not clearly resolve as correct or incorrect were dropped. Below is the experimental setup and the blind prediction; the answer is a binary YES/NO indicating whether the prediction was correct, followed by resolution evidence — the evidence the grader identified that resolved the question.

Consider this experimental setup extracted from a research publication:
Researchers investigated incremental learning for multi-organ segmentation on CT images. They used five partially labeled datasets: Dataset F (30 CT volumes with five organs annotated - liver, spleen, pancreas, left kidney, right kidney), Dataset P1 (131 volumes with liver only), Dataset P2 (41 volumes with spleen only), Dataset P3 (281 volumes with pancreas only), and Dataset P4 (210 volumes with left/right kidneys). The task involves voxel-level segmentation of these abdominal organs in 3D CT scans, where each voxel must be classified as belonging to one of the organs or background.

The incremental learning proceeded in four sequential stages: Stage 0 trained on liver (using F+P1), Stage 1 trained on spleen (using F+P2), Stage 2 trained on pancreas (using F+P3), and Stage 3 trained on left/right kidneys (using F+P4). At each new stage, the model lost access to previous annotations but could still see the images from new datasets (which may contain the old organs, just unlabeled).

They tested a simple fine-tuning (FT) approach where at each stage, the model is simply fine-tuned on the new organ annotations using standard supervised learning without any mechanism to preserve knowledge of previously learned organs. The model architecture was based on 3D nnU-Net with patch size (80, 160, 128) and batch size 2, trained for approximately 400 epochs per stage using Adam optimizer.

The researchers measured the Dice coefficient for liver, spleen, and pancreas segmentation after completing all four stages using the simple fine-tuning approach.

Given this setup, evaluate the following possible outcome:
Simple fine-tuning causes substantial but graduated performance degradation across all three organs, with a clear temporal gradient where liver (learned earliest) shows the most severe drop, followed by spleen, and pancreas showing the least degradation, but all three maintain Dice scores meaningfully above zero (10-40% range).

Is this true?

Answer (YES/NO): NO